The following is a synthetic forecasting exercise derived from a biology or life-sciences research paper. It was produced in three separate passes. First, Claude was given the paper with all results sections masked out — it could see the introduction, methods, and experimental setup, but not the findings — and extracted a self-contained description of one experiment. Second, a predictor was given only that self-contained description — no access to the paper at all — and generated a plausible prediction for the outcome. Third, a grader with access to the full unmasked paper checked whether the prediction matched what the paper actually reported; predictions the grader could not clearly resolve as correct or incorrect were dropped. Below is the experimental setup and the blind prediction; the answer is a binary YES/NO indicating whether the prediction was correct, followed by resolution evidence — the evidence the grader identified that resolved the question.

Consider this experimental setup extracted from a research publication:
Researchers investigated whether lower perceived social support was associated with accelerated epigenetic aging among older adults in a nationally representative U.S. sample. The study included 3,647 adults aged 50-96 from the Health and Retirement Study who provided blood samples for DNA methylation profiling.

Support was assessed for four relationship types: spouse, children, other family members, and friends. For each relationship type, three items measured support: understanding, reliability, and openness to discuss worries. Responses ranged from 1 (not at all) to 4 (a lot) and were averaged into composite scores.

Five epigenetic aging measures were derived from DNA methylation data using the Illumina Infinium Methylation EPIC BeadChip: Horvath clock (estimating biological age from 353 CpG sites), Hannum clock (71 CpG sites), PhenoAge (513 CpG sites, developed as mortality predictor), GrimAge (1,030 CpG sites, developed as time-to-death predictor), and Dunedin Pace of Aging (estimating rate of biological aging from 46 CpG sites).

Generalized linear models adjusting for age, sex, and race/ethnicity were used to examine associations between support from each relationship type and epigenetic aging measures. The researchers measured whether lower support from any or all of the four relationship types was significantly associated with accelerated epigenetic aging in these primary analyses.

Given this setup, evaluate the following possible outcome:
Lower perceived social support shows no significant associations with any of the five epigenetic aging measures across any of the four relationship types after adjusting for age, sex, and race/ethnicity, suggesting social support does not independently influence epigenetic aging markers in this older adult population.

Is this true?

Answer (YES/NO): NO